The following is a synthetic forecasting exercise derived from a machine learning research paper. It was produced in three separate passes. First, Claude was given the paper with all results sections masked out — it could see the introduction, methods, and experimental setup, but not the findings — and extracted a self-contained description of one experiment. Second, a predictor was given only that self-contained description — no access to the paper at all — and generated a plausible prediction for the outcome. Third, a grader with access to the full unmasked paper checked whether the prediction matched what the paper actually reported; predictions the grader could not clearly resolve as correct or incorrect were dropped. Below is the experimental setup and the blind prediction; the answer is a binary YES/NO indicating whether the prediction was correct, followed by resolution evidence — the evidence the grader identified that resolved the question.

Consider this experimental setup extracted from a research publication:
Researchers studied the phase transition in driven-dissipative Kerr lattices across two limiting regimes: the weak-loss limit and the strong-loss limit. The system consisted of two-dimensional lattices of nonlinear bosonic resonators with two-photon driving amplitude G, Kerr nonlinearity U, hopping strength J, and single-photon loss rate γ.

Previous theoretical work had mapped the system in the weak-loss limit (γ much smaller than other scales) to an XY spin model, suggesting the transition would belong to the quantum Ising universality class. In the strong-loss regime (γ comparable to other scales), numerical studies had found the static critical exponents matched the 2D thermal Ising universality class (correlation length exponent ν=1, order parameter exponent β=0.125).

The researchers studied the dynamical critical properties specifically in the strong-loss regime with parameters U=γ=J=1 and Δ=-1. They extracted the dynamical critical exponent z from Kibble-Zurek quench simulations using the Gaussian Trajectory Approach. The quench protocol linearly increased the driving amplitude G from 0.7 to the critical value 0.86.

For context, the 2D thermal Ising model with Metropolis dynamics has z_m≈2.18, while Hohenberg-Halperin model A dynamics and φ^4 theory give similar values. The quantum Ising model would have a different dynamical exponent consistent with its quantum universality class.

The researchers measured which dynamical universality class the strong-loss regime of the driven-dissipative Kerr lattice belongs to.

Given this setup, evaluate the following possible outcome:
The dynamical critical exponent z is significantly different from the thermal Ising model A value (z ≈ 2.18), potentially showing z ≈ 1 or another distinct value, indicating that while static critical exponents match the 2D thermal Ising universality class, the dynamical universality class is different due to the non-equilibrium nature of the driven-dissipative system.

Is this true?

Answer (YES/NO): NO